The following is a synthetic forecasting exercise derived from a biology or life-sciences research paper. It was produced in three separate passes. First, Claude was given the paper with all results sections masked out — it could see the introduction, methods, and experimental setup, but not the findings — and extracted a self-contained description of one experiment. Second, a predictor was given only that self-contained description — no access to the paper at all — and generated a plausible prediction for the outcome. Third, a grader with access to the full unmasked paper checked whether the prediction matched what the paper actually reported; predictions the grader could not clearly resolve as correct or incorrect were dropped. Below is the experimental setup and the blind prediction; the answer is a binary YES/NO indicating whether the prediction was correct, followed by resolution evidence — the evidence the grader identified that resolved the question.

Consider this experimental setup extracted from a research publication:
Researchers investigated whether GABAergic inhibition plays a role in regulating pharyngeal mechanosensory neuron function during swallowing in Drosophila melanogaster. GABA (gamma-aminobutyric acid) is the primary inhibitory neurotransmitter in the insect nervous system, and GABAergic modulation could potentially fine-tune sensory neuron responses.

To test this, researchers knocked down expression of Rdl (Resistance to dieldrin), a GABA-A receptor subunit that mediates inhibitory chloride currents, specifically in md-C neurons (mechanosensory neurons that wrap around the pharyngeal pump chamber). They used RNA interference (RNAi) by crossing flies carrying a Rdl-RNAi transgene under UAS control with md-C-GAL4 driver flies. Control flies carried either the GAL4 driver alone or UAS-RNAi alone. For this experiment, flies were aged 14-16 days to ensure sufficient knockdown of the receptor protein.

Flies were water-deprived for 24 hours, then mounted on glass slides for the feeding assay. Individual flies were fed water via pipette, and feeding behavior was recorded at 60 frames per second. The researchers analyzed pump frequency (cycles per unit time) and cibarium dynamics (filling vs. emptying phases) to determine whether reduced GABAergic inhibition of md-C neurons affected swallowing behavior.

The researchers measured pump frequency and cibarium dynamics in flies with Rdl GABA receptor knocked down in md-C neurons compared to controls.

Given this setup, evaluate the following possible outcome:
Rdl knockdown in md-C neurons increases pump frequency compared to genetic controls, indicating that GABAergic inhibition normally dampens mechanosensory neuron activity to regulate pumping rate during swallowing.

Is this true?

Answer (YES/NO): NO